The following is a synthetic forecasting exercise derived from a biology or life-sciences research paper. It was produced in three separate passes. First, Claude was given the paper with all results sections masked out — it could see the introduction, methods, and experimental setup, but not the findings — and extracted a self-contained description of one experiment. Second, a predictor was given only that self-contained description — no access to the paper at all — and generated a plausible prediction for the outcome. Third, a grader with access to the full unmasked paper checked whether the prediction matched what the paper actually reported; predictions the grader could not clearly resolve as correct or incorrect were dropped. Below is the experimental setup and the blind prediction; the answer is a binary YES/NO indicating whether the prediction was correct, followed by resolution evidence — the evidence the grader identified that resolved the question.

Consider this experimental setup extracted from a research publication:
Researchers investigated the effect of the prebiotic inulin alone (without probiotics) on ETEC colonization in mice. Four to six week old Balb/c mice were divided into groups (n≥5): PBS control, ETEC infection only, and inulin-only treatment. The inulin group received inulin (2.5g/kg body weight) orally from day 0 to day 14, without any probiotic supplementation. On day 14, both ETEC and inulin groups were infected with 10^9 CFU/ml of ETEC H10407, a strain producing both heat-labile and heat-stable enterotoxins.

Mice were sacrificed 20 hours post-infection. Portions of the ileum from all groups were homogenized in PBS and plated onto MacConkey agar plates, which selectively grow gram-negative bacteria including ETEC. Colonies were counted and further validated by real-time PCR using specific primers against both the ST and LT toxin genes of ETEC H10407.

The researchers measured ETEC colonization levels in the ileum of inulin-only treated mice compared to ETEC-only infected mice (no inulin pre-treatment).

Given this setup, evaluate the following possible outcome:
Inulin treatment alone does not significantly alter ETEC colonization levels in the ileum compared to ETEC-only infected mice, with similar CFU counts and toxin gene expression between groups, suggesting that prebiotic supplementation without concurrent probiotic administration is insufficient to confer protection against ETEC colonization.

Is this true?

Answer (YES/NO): NO